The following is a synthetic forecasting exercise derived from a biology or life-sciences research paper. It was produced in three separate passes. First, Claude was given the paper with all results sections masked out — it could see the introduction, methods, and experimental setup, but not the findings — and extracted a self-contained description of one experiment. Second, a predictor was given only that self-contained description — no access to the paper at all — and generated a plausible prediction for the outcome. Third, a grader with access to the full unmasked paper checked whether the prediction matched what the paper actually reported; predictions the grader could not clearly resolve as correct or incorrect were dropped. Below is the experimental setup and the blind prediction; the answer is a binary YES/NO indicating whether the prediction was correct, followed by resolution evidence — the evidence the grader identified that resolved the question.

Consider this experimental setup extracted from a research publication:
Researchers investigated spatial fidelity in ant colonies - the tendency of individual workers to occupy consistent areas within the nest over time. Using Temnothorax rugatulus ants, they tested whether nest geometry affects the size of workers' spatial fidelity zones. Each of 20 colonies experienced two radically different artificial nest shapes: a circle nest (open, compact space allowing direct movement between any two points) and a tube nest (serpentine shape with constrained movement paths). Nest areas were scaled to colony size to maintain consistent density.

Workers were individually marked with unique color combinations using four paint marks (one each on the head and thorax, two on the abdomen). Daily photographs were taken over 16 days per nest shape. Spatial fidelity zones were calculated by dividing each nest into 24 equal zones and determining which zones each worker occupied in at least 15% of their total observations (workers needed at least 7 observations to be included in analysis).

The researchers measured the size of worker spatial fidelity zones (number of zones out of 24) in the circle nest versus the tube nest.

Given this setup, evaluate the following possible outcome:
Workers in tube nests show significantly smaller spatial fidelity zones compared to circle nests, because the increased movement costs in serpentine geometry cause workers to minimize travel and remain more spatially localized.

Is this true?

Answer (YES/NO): NO